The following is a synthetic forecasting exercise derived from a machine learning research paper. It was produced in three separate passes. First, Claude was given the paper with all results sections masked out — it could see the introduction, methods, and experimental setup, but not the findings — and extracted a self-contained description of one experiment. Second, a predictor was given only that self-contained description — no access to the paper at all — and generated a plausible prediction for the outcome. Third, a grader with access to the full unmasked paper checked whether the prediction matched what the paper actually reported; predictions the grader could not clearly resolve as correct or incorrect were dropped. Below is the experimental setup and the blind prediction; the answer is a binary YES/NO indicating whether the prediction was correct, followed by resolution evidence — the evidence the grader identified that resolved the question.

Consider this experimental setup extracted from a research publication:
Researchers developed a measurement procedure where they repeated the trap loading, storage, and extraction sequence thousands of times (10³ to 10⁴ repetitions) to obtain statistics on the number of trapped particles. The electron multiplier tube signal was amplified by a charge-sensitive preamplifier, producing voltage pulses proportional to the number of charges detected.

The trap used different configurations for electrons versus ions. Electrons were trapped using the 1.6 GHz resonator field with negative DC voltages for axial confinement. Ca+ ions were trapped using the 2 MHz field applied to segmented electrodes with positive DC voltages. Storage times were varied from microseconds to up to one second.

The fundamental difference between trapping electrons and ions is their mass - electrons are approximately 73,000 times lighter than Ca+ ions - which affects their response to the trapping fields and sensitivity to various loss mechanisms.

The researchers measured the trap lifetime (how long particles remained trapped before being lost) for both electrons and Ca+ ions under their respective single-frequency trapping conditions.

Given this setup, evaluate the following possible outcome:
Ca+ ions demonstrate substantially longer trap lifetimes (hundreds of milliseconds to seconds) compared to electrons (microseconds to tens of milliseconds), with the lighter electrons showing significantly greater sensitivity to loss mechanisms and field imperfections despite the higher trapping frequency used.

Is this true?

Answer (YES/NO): NO